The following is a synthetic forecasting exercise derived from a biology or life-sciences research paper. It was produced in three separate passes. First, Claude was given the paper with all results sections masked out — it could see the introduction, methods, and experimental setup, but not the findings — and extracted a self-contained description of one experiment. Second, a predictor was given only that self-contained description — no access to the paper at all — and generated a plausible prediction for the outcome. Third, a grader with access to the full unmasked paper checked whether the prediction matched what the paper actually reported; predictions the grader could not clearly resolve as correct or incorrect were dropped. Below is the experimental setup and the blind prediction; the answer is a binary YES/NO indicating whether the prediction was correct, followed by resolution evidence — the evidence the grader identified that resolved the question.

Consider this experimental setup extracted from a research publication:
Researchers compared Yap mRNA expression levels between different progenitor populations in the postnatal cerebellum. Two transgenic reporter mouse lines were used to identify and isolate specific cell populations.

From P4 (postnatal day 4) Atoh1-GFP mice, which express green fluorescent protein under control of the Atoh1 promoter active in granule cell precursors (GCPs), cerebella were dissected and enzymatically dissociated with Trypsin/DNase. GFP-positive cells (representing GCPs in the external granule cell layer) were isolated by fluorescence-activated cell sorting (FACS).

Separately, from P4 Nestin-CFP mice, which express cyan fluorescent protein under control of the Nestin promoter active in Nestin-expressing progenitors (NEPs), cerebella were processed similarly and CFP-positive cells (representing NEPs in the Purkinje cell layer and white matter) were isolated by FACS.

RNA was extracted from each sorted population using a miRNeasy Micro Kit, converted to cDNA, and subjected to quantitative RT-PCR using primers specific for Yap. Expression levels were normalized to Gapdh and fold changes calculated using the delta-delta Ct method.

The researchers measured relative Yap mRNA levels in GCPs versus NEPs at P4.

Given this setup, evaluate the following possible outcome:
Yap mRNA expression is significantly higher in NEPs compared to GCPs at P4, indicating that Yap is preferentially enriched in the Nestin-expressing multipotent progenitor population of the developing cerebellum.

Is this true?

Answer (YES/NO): YES